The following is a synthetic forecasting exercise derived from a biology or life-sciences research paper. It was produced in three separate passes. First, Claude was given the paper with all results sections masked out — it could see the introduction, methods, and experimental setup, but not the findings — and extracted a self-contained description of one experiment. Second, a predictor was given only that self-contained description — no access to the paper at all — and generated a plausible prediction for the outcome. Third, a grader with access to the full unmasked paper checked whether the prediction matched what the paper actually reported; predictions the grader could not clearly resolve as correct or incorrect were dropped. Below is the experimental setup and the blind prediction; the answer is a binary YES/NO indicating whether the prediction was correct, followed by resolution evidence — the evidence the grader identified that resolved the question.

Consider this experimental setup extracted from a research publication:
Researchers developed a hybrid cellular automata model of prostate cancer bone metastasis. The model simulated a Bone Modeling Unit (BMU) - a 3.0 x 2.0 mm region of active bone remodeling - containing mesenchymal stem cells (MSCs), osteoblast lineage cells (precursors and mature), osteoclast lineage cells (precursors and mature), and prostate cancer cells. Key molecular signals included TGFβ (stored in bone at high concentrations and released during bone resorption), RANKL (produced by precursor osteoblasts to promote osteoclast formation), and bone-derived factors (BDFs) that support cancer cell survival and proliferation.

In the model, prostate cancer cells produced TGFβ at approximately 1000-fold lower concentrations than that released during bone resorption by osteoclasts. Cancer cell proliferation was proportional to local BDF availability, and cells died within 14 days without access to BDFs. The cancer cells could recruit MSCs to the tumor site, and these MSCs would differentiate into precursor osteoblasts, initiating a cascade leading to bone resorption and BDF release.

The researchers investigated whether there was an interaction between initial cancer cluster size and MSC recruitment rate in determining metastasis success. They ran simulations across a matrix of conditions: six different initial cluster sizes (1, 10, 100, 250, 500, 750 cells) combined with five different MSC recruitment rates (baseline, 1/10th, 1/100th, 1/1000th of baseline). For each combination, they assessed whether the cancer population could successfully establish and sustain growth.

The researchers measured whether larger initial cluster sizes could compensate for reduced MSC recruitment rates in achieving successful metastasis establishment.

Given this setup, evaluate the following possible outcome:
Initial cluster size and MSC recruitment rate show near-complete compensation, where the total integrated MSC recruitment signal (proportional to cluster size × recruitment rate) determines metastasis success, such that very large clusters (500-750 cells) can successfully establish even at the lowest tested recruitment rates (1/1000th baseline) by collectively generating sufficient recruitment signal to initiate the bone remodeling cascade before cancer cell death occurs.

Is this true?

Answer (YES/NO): NO